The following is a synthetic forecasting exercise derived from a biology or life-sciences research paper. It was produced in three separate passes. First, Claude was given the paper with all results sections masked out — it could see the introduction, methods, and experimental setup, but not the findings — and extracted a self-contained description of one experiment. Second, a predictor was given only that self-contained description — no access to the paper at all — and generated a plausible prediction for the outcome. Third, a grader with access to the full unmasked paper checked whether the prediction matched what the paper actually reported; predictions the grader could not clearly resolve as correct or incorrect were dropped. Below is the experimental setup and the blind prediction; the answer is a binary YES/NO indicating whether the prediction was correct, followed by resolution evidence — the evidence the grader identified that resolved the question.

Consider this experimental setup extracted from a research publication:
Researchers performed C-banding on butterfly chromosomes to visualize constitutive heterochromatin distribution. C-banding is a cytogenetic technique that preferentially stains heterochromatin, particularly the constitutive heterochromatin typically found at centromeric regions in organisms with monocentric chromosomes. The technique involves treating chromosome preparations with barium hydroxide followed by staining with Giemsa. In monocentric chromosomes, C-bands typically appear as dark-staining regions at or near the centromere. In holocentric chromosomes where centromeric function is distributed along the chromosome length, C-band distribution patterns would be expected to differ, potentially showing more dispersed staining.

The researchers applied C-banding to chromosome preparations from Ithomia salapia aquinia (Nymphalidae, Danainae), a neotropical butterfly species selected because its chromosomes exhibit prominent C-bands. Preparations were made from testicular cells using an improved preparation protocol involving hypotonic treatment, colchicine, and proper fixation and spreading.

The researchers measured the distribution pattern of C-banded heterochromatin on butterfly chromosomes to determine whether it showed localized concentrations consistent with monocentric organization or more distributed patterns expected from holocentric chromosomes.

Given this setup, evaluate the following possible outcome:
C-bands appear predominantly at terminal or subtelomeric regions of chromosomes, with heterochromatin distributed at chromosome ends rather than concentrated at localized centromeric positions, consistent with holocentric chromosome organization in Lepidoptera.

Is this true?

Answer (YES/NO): NO